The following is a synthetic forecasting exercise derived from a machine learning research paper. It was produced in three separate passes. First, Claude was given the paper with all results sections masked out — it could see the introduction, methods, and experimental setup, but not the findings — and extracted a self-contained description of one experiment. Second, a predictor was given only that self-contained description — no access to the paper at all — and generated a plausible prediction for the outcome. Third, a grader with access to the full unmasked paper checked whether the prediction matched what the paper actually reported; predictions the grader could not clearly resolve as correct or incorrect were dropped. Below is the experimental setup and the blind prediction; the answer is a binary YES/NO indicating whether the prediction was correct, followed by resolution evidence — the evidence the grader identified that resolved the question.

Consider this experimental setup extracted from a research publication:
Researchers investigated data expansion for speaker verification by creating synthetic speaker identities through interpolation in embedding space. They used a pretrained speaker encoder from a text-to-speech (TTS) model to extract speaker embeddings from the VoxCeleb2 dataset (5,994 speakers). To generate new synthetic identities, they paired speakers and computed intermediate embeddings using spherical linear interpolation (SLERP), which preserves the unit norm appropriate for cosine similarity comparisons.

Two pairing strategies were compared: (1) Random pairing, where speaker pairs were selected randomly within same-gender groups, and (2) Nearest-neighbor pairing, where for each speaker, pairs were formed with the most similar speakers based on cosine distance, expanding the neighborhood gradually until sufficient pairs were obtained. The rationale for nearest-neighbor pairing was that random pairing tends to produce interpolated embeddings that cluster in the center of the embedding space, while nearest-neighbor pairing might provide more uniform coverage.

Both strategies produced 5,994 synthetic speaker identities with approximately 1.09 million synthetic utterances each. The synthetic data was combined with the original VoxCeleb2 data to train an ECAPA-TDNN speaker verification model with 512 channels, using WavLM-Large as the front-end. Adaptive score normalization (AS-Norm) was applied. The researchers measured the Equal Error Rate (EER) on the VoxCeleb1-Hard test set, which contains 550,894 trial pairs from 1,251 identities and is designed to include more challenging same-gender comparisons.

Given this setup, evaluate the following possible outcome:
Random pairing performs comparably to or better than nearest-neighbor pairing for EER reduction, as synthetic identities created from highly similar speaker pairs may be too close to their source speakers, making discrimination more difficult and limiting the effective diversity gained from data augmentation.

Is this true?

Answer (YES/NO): NO